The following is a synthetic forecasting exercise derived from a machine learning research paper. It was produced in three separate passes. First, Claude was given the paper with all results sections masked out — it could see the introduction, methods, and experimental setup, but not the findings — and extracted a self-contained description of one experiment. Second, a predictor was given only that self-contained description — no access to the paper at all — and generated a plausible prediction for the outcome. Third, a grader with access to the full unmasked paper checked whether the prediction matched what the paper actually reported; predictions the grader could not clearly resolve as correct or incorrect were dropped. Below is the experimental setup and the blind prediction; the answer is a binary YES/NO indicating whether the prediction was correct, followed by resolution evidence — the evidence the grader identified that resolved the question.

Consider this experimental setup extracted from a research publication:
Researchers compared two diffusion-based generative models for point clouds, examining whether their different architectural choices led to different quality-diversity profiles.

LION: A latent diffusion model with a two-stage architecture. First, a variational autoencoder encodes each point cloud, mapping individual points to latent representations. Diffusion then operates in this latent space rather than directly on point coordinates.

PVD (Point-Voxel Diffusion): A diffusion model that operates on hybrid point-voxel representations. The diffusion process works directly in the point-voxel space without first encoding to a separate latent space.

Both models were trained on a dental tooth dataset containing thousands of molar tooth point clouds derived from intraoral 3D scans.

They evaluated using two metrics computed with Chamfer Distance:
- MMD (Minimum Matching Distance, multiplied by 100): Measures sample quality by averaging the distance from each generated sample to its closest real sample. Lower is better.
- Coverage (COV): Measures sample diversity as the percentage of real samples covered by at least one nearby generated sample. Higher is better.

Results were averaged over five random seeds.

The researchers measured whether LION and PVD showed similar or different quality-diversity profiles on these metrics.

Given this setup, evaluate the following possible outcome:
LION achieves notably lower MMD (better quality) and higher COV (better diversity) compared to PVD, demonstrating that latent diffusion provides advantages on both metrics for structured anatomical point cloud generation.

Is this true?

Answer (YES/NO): NO